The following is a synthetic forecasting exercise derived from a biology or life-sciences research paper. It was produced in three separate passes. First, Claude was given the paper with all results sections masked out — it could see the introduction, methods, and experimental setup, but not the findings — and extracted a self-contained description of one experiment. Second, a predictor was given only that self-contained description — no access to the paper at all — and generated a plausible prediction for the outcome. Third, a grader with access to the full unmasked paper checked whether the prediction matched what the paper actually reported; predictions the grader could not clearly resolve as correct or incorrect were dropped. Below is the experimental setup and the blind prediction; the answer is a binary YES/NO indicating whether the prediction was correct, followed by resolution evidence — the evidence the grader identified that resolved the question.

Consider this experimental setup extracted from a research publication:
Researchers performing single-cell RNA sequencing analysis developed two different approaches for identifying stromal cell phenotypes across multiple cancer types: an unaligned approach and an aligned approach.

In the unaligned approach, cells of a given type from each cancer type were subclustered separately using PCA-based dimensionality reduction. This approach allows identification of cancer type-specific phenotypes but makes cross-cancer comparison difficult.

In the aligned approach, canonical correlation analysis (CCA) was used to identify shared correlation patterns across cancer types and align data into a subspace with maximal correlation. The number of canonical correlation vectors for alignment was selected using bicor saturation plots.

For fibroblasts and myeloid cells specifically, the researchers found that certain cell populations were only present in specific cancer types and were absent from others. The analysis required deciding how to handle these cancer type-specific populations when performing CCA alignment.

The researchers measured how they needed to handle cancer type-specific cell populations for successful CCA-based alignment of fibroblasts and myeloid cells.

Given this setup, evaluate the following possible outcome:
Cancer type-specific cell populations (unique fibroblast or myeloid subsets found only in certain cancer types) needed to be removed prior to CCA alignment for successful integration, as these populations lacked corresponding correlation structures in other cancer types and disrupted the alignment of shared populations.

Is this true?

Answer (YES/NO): YES